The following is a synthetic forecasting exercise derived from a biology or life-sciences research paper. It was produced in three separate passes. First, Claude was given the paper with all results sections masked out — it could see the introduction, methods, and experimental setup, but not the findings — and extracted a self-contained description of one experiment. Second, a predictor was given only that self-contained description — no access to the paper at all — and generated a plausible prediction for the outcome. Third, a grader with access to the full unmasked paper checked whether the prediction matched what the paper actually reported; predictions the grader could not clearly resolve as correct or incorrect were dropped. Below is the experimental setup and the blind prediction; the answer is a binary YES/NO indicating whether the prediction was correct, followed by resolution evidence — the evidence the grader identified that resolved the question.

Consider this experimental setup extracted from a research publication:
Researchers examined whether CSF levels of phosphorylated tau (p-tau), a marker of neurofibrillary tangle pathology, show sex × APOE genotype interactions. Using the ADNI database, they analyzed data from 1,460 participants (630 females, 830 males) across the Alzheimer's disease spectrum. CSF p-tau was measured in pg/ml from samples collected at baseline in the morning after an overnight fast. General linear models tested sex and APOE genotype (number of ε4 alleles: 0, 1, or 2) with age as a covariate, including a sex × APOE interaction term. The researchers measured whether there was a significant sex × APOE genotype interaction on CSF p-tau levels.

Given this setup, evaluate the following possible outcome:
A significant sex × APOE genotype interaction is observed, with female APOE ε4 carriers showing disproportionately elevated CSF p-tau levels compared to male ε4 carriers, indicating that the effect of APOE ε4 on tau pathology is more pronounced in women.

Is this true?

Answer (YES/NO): YES